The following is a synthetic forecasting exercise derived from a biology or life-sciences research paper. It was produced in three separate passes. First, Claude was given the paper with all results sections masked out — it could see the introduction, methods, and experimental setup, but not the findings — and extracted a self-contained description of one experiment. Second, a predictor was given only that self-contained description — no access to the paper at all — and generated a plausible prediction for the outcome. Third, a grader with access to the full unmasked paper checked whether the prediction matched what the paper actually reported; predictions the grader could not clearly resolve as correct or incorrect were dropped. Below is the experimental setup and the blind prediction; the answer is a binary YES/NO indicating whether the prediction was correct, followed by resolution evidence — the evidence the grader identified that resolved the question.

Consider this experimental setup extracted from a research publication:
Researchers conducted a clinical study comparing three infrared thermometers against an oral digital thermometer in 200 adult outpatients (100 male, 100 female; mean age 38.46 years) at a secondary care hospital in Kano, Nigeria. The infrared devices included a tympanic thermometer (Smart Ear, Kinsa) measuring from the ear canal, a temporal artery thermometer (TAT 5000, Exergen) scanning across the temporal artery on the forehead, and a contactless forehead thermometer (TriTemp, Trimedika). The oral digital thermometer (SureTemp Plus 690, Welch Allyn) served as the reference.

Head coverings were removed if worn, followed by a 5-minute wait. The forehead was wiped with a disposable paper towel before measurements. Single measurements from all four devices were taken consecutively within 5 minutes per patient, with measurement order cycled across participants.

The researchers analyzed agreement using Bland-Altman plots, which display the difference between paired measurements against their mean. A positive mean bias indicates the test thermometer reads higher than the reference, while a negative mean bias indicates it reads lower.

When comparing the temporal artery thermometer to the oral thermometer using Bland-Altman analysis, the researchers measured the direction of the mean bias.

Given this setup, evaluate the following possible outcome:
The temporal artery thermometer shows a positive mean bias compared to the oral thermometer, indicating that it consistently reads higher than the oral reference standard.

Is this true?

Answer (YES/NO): NO